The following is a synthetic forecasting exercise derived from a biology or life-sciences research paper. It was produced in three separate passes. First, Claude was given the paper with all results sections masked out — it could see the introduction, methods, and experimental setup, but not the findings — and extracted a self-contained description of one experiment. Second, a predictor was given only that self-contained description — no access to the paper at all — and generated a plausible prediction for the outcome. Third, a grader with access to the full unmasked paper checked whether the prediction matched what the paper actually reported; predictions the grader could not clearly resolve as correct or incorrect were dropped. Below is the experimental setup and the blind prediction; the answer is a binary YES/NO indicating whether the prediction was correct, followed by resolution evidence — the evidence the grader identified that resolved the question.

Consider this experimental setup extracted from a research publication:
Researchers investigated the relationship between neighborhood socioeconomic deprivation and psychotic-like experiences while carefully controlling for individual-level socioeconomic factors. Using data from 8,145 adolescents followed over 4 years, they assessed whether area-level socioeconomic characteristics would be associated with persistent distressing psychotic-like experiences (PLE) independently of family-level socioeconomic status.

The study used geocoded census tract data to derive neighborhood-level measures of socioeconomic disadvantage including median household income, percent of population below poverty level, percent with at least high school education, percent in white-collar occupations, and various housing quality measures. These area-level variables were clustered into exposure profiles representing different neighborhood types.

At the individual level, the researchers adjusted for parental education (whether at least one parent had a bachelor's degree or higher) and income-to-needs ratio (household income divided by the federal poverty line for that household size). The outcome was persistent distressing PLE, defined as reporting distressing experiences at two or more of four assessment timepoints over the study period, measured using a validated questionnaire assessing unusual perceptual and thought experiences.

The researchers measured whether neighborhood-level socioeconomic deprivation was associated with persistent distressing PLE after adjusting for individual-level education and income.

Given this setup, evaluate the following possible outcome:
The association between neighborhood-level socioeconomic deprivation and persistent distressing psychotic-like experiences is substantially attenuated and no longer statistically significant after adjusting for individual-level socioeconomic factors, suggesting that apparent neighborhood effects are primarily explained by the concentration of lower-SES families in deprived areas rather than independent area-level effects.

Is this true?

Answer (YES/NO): NO